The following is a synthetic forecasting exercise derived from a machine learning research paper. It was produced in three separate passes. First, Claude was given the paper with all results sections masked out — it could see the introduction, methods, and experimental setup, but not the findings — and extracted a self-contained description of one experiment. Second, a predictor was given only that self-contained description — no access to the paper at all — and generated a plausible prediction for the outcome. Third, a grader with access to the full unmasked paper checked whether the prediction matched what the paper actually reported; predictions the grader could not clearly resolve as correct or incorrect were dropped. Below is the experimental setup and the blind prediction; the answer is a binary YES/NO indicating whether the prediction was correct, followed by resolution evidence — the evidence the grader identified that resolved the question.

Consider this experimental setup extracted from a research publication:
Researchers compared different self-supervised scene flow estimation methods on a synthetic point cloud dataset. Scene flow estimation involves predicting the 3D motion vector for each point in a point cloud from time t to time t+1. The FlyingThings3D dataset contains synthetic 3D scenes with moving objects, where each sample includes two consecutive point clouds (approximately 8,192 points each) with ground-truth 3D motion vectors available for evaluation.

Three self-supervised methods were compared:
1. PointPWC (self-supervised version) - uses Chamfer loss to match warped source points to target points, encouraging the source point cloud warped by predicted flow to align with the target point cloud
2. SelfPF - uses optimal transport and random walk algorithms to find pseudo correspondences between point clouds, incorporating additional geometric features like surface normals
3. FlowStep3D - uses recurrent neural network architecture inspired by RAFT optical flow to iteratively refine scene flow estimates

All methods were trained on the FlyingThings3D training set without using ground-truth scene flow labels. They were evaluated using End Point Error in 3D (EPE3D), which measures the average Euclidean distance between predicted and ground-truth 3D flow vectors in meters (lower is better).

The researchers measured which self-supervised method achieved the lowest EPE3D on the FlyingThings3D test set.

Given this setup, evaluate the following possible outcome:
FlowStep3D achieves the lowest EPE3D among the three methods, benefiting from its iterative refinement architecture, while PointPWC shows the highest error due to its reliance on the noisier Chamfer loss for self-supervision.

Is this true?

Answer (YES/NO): YES